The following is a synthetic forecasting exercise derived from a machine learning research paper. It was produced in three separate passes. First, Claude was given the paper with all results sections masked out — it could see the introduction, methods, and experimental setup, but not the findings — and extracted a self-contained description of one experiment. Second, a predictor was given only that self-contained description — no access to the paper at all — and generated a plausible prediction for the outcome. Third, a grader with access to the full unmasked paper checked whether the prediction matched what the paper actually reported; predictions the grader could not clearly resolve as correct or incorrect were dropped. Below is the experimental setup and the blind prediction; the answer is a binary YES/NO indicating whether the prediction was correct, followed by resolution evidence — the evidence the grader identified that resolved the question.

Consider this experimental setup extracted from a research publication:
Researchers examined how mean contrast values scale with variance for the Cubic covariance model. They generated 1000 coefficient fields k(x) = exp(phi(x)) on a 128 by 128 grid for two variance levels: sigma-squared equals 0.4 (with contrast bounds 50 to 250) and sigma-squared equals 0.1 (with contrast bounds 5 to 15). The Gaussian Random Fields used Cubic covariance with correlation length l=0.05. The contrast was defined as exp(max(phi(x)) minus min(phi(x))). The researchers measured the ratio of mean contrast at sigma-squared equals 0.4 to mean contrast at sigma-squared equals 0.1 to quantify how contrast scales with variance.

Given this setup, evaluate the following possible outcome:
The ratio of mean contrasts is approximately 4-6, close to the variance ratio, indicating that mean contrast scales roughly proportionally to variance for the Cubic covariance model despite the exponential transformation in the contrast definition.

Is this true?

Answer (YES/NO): NO